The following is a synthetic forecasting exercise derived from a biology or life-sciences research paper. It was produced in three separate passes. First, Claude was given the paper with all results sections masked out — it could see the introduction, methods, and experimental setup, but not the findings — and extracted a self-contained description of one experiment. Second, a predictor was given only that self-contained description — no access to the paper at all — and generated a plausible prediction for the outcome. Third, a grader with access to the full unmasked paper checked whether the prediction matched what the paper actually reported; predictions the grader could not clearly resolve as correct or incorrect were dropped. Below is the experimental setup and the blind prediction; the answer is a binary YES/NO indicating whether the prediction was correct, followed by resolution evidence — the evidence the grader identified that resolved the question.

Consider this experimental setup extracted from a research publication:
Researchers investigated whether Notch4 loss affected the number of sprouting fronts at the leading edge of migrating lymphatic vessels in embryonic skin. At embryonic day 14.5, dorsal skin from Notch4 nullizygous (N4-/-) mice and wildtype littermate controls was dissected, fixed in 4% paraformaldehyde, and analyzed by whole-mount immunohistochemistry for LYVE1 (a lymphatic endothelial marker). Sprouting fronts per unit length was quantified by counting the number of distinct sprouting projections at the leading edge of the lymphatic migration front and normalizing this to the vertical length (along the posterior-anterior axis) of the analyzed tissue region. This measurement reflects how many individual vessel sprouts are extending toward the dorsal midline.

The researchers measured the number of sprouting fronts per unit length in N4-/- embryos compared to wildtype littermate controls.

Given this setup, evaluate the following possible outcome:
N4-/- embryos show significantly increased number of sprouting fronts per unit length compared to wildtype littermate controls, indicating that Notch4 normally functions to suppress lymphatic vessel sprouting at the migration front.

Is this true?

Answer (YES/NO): YES